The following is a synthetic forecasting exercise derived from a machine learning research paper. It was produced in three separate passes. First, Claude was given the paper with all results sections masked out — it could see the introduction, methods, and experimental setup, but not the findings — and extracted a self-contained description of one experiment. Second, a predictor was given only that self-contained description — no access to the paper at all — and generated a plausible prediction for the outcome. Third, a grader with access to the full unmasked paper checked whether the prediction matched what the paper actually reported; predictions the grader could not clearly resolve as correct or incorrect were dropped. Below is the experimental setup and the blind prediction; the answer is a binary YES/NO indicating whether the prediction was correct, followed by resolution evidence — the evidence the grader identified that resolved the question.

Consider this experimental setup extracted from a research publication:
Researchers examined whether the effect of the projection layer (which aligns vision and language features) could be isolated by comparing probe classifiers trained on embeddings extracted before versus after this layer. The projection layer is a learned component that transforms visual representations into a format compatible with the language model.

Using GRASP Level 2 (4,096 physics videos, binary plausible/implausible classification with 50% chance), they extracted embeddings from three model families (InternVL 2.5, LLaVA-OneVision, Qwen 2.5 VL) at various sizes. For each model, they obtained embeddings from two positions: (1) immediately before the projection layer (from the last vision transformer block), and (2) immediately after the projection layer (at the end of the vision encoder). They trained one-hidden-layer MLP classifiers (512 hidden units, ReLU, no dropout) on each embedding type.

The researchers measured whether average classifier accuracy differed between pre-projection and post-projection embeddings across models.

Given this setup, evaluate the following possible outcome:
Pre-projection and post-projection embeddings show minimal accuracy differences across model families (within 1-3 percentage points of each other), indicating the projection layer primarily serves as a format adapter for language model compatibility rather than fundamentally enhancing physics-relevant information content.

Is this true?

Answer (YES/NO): NO